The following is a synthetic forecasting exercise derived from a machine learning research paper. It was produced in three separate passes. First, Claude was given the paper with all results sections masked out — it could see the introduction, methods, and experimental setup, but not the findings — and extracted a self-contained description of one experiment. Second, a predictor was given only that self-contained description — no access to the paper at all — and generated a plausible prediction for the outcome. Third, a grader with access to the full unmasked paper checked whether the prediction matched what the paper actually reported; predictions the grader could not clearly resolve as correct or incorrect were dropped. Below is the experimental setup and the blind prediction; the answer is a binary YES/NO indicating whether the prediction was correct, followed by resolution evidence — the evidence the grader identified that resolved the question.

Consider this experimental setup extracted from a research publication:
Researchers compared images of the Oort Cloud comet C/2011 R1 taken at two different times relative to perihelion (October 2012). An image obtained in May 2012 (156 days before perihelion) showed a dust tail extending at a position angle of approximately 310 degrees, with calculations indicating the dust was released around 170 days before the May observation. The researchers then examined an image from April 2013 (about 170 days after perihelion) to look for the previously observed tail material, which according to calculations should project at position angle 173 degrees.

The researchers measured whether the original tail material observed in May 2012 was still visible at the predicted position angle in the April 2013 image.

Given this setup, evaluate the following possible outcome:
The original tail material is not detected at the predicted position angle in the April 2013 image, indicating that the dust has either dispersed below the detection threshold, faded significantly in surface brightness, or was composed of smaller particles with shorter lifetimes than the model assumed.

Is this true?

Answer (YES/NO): NO